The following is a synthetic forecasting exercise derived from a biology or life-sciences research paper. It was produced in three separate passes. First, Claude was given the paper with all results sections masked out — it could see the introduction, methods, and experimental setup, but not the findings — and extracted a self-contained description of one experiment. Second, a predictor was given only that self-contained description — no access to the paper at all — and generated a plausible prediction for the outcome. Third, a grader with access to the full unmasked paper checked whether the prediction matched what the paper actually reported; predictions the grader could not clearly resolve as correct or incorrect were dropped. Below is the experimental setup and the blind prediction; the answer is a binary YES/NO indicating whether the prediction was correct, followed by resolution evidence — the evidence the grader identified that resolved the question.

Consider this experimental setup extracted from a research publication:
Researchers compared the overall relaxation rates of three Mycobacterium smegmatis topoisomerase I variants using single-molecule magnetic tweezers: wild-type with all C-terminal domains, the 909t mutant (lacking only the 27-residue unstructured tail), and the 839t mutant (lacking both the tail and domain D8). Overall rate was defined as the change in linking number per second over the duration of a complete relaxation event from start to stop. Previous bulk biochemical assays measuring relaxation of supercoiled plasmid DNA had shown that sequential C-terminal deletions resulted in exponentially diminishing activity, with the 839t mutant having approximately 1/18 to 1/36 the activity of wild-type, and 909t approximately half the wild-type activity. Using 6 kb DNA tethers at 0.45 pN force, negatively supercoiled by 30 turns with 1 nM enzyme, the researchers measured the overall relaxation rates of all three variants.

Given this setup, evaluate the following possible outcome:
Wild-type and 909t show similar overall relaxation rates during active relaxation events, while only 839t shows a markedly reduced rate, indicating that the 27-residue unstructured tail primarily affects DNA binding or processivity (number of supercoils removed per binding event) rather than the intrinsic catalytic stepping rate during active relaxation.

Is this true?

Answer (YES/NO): NO